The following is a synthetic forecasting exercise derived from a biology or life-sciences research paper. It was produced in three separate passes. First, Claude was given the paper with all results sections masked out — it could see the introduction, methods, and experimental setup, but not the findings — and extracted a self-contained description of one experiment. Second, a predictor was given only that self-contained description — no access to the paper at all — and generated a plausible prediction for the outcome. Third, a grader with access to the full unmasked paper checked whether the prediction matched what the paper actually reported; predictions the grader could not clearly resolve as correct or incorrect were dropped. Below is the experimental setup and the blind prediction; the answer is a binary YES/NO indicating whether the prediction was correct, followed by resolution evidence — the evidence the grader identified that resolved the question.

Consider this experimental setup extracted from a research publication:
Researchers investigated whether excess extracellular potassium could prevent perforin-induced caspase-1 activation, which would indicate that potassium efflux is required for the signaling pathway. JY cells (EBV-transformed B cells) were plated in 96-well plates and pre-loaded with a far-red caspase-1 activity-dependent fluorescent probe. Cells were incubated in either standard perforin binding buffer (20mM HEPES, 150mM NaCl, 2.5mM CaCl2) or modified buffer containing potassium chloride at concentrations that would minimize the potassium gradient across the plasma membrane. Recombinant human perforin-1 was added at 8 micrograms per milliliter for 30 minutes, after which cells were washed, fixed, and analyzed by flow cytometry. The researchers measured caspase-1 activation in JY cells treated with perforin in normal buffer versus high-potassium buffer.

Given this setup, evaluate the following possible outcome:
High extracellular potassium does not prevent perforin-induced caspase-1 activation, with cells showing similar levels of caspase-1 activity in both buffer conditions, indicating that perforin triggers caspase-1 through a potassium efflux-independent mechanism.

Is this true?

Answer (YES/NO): NO